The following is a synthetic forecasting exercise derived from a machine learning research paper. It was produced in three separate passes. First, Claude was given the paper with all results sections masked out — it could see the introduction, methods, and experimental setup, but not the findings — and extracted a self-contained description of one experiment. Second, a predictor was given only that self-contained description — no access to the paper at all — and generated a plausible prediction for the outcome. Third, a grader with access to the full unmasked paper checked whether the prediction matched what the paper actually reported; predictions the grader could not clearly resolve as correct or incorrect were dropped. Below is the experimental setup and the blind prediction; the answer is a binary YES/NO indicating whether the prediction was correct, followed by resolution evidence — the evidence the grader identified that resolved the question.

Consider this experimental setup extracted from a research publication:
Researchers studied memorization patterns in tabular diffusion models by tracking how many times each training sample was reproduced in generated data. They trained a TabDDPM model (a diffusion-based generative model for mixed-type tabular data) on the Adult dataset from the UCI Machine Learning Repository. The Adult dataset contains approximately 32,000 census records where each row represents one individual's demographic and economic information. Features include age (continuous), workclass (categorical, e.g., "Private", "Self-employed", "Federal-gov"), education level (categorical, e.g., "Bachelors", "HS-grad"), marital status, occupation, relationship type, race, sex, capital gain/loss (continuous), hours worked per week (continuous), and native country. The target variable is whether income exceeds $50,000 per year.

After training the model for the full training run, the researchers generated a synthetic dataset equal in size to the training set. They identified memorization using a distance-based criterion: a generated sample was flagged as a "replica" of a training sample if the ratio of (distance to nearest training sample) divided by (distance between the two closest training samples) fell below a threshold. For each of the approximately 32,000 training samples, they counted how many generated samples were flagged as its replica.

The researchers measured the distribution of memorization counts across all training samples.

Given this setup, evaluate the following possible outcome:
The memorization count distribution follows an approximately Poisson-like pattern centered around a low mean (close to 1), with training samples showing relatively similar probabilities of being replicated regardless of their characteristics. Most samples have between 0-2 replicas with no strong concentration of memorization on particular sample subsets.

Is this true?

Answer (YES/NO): NO